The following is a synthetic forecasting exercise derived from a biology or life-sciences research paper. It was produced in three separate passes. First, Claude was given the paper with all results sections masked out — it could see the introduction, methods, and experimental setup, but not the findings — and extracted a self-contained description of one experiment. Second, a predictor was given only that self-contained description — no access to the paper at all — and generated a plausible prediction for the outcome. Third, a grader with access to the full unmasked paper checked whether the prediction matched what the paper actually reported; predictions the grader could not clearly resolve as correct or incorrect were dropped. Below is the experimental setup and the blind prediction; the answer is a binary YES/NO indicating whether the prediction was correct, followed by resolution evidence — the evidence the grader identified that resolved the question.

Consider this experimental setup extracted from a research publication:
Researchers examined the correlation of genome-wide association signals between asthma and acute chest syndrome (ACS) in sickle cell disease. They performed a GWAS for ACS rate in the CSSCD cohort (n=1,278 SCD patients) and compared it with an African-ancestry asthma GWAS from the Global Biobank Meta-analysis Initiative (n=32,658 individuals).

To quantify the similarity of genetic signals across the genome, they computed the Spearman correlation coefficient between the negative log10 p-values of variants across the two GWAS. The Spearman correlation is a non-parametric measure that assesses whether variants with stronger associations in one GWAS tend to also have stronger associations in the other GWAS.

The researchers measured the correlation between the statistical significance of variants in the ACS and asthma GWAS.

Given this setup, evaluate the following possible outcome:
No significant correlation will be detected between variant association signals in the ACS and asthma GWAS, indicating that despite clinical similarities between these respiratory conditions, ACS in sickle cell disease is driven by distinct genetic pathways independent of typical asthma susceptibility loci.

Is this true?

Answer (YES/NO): NO